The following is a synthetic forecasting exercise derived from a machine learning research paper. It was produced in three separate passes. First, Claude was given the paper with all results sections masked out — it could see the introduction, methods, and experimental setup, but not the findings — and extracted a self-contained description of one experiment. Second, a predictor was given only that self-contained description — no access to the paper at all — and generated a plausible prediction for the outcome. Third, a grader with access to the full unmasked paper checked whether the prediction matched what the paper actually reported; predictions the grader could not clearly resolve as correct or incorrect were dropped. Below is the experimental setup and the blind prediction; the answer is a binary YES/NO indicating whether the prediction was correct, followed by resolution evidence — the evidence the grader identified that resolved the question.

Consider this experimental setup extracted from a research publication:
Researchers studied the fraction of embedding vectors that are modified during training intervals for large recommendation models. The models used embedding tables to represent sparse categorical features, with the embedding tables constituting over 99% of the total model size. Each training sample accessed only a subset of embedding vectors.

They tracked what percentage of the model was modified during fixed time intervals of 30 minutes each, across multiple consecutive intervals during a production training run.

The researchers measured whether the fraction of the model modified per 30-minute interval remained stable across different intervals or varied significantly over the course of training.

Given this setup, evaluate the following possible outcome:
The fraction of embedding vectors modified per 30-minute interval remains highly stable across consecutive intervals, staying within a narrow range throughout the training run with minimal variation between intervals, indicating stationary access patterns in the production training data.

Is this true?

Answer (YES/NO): YES